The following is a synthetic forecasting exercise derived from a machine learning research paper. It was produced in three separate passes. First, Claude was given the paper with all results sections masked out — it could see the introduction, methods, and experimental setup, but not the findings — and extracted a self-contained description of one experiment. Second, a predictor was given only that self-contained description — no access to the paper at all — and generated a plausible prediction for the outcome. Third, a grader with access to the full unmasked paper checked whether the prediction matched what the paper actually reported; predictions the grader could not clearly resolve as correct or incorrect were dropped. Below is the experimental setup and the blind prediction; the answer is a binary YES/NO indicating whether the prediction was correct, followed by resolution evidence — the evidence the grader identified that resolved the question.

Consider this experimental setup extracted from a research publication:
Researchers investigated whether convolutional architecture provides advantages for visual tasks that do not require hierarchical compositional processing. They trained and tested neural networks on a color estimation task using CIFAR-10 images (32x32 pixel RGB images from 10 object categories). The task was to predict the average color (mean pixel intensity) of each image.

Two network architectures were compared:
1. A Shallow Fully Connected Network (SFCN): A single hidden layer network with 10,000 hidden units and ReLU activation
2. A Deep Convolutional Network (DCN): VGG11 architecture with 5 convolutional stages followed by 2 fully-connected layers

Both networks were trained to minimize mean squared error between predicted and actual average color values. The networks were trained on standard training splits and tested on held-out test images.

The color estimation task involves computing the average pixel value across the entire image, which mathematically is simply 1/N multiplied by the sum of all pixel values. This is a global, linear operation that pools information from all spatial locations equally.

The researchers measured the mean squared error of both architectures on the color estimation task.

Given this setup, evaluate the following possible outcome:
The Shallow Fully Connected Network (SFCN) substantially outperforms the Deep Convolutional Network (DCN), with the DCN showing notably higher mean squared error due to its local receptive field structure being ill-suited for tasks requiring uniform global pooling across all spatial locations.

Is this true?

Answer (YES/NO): YES